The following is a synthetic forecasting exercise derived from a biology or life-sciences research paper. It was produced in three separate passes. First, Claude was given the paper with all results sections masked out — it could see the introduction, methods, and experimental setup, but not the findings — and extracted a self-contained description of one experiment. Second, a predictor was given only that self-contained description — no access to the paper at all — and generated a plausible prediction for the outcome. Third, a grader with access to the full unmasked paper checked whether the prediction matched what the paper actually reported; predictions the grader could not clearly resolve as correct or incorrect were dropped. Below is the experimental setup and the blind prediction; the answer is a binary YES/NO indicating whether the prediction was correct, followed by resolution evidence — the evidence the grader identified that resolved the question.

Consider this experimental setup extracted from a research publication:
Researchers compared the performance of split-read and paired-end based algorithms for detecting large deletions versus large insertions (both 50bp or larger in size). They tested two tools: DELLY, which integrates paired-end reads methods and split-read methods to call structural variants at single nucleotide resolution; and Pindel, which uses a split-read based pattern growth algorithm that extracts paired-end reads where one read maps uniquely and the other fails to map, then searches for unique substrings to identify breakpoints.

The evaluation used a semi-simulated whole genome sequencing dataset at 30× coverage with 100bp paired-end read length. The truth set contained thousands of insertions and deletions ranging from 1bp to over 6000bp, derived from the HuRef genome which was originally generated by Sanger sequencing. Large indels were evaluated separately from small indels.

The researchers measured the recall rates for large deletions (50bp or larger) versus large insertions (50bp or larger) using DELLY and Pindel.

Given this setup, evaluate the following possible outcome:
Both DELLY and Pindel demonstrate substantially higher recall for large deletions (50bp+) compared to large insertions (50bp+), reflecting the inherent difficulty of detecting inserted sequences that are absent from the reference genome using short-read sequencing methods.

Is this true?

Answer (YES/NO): YES